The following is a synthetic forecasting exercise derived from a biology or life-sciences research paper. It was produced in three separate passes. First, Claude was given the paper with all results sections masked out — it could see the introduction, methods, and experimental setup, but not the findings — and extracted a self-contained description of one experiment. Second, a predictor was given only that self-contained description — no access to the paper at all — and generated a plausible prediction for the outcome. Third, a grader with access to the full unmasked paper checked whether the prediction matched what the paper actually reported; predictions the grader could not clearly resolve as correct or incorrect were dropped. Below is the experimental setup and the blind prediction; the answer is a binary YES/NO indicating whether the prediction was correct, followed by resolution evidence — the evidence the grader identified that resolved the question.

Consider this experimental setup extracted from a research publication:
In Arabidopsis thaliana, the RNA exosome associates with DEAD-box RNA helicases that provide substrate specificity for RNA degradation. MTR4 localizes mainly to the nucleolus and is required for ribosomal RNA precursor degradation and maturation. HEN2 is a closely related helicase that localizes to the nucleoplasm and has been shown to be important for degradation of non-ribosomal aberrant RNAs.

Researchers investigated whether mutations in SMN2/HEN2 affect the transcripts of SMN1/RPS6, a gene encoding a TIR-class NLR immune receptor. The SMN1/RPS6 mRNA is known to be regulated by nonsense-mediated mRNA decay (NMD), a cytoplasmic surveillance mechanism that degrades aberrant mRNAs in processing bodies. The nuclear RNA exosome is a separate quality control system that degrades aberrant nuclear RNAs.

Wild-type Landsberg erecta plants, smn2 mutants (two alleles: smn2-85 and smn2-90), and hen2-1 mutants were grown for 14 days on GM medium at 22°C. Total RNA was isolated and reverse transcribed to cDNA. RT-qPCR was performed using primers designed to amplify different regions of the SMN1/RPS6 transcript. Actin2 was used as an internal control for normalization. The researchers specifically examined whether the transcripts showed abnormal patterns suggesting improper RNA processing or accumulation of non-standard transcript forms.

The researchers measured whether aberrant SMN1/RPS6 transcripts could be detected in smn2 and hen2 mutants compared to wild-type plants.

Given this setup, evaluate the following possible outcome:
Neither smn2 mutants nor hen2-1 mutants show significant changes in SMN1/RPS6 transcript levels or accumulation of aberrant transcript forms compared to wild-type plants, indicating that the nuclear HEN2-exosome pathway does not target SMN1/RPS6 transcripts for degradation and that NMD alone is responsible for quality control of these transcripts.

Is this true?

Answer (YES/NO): NO